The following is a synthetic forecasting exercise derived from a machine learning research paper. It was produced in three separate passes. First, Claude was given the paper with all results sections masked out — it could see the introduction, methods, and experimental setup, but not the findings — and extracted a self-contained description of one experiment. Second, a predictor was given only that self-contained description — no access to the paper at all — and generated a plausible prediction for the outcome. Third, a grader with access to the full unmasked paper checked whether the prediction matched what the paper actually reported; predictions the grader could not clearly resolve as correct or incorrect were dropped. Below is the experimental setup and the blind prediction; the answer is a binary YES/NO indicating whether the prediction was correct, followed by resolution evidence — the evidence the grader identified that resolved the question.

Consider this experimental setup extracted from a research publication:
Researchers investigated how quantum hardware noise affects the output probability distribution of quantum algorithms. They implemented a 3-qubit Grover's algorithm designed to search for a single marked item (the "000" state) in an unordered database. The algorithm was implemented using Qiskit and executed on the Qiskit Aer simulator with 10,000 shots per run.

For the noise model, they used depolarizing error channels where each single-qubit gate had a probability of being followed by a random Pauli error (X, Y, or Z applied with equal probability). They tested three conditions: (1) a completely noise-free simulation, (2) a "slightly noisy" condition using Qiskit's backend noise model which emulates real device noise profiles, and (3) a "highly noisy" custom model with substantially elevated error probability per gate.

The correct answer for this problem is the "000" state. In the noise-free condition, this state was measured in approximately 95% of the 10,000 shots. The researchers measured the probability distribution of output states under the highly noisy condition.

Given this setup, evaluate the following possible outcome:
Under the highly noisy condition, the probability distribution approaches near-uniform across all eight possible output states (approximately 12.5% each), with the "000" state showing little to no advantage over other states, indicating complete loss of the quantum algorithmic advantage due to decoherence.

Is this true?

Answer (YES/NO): YES